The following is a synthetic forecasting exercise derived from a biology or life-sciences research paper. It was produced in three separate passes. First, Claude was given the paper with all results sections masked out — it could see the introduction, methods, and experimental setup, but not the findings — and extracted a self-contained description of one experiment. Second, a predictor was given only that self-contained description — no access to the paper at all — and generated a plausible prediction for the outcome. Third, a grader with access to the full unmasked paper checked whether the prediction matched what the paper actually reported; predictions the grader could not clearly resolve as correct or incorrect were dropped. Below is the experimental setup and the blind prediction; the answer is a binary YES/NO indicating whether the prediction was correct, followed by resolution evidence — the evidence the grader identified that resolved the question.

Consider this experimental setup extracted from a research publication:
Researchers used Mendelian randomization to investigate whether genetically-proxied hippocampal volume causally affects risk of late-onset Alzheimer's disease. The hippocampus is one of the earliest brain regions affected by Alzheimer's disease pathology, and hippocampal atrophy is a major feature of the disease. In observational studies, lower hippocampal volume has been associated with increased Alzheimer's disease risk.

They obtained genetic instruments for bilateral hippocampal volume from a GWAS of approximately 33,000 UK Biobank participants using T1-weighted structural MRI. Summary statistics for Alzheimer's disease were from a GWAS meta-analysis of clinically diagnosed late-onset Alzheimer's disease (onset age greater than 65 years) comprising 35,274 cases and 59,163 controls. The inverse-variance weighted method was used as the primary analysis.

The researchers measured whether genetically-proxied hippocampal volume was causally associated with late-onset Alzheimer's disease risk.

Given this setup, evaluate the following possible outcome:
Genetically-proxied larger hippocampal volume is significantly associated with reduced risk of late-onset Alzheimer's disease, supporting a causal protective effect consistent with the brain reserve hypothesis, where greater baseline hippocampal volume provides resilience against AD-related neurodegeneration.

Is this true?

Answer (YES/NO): NO